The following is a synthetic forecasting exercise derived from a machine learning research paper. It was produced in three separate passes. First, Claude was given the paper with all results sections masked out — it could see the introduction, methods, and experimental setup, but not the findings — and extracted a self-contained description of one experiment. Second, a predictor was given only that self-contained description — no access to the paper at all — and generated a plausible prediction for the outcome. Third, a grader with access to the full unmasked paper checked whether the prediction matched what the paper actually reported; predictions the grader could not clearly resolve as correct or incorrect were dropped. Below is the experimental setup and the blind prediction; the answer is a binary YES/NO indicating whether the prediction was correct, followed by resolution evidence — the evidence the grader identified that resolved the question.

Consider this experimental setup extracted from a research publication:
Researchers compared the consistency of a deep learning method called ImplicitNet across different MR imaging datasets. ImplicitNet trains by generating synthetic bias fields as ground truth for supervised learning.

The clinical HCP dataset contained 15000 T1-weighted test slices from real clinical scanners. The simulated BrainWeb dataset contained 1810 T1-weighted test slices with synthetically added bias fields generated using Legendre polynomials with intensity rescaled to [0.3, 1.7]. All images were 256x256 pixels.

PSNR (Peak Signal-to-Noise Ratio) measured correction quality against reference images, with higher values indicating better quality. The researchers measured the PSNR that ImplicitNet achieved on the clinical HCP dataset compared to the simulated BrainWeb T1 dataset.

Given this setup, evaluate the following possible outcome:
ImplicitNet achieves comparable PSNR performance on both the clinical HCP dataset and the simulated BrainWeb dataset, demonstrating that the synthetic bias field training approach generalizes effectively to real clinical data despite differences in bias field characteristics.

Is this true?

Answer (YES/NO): NO